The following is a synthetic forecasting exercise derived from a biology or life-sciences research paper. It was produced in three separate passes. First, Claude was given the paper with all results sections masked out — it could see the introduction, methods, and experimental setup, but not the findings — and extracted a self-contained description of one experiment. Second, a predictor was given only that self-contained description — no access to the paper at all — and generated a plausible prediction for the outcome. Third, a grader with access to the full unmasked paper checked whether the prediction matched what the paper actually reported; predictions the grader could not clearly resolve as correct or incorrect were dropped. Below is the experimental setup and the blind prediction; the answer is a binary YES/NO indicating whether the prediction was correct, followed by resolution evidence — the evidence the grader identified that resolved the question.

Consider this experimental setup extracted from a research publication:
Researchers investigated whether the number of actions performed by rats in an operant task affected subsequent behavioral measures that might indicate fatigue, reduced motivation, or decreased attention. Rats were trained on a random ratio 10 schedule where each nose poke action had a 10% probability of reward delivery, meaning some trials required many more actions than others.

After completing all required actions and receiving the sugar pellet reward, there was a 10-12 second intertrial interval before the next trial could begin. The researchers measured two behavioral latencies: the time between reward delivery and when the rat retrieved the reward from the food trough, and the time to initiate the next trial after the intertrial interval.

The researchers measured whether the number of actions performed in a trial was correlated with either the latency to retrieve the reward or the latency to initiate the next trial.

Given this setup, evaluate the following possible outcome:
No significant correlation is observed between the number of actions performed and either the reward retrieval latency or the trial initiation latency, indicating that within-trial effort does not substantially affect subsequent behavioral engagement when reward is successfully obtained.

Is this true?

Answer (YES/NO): YES